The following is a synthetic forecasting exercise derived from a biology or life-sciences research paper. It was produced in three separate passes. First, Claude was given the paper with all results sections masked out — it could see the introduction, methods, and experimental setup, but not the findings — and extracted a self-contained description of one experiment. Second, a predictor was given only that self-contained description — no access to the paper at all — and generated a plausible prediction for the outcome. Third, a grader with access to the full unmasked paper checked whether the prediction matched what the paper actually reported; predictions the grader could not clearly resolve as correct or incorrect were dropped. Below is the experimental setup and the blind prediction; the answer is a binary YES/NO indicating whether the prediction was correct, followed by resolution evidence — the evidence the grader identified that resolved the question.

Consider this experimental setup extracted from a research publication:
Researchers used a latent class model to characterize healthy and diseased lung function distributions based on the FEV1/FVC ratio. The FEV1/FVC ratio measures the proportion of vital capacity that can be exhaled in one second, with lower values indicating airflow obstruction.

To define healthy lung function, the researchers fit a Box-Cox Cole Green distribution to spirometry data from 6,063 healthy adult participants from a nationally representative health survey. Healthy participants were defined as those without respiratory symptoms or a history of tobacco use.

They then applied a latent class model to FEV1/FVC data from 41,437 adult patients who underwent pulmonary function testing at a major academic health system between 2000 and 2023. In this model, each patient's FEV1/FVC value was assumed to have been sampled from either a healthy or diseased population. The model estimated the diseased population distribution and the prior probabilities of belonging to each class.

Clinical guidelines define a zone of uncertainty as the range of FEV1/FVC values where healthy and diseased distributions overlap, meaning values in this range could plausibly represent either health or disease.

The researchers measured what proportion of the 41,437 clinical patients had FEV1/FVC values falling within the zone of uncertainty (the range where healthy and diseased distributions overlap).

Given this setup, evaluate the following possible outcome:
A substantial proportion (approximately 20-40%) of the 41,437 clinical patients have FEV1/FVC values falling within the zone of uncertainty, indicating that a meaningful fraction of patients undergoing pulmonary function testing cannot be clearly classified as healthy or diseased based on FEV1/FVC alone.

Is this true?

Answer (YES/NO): NO